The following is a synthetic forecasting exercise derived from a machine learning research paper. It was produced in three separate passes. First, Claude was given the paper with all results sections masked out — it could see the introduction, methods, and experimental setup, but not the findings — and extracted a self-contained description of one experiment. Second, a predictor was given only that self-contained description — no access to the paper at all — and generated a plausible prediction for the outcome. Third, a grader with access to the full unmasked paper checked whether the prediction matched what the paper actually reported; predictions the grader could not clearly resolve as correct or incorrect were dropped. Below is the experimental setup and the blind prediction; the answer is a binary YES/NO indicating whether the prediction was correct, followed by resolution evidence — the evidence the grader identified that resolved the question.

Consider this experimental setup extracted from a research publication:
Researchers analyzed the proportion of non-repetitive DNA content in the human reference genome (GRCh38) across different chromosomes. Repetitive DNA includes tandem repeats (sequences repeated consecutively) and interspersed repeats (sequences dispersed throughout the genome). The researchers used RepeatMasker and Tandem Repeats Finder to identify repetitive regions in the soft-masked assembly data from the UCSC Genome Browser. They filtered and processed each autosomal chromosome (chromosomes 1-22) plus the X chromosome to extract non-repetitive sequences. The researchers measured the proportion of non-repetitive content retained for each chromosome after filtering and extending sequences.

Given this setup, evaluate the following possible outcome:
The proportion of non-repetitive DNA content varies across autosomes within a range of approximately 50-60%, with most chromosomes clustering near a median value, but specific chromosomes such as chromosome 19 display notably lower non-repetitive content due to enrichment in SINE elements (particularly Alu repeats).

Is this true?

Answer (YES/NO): NO